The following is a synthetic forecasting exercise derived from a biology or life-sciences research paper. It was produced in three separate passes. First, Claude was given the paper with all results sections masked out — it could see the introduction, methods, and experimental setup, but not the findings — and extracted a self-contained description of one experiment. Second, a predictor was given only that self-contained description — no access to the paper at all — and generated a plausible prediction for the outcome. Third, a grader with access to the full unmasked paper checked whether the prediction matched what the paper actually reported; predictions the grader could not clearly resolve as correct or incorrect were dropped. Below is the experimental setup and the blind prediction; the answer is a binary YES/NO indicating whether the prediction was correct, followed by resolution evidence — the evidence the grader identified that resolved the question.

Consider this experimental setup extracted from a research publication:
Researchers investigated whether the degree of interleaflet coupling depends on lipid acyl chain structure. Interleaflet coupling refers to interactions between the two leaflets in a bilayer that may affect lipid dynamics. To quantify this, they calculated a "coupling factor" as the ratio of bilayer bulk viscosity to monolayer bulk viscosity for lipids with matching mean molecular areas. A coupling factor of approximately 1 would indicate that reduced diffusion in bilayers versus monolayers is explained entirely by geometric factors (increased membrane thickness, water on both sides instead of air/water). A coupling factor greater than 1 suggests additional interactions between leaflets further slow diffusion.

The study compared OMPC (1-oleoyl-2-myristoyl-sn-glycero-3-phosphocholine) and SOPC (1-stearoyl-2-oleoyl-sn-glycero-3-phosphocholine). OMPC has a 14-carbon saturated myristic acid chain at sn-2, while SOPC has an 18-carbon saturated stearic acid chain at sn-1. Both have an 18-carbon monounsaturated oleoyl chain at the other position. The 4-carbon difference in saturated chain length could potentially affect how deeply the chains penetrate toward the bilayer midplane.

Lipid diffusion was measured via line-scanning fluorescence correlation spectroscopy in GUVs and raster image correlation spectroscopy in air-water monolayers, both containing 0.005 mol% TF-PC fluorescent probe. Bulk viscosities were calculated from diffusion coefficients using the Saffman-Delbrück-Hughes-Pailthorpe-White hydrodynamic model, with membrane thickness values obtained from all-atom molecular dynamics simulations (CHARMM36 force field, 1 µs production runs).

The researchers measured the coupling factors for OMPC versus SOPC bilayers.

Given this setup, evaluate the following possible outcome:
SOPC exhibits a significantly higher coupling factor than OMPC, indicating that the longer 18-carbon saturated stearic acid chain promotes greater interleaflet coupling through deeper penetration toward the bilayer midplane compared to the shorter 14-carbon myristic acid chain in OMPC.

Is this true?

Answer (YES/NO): NO